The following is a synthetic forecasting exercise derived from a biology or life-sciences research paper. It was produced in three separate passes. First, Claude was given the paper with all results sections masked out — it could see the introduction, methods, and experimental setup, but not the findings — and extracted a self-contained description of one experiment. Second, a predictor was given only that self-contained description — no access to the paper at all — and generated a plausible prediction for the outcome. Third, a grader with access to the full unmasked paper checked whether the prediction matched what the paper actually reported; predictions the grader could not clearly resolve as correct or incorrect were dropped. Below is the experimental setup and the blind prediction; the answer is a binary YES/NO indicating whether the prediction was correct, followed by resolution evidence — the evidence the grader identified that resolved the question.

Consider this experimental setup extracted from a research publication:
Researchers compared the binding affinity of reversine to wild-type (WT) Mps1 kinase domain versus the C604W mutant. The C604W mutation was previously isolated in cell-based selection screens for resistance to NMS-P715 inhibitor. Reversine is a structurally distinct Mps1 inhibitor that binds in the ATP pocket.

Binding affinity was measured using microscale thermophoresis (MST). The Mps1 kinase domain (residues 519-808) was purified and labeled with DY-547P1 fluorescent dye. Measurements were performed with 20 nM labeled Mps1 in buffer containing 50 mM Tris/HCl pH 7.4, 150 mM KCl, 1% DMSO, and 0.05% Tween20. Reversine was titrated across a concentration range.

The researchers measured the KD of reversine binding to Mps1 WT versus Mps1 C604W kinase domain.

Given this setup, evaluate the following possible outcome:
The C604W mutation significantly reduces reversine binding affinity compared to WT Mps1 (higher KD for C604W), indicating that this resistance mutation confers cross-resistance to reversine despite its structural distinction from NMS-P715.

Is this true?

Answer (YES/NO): NO